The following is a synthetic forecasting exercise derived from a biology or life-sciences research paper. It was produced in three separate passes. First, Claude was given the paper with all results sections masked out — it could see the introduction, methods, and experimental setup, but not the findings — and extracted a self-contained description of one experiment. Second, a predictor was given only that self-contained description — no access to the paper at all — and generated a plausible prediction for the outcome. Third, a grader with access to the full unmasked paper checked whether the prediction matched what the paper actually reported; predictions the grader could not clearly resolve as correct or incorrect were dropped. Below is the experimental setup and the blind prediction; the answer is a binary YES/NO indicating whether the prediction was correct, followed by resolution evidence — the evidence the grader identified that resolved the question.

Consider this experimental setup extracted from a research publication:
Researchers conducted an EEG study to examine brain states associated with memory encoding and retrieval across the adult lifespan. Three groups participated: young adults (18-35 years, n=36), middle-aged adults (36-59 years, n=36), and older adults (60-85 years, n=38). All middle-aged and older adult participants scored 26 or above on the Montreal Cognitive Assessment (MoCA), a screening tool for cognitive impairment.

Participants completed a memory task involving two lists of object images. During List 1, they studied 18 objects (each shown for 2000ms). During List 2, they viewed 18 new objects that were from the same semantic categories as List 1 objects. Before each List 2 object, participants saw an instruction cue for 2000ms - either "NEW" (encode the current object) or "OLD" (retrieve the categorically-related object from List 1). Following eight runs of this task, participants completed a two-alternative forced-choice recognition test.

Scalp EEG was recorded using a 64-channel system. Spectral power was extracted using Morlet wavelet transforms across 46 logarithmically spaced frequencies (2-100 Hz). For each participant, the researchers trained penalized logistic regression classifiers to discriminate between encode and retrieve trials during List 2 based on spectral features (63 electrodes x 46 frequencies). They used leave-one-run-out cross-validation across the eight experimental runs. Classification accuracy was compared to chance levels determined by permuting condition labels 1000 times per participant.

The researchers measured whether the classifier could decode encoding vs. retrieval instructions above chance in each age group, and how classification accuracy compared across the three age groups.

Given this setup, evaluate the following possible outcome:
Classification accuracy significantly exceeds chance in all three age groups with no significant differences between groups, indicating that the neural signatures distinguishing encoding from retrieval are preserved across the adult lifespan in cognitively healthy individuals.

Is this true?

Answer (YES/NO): NO